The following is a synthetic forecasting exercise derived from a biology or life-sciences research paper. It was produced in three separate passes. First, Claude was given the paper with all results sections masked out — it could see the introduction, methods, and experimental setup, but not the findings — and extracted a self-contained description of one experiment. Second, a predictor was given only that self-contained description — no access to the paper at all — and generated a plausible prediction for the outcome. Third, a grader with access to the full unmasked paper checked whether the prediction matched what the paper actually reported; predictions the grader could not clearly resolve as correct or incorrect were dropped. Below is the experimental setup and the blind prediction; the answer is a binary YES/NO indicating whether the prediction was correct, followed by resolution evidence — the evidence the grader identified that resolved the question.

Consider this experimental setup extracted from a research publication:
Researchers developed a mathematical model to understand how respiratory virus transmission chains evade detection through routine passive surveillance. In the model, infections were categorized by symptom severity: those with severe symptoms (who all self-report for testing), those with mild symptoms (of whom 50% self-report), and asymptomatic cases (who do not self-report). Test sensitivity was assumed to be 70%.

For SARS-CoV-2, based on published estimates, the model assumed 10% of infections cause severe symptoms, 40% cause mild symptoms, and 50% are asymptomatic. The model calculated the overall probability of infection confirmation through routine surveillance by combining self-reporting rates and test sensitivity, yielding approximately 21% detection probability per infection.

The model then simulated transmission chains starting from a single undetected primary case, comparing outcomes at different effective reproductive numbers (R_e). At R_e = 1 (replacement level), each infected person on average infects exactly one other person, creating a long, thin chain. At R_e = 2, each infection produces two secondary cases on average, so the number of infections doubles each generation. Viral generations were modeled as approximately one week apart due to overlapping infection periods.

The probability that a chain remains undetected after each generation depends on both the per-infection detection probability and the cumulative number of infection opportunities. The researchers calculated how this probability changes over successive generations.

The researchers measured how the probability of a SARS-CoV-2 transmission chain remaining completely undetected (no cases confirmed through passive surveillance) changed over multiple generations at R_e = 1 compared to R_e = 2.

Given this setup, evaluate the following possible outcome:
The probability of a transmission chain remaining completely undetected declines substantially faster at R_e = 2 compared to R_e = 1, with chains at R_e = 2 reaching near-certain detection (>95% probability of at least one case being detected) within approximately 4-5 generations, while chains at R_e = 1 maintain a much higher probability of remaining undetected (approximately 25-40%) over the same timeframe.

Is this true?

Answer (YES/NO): YES